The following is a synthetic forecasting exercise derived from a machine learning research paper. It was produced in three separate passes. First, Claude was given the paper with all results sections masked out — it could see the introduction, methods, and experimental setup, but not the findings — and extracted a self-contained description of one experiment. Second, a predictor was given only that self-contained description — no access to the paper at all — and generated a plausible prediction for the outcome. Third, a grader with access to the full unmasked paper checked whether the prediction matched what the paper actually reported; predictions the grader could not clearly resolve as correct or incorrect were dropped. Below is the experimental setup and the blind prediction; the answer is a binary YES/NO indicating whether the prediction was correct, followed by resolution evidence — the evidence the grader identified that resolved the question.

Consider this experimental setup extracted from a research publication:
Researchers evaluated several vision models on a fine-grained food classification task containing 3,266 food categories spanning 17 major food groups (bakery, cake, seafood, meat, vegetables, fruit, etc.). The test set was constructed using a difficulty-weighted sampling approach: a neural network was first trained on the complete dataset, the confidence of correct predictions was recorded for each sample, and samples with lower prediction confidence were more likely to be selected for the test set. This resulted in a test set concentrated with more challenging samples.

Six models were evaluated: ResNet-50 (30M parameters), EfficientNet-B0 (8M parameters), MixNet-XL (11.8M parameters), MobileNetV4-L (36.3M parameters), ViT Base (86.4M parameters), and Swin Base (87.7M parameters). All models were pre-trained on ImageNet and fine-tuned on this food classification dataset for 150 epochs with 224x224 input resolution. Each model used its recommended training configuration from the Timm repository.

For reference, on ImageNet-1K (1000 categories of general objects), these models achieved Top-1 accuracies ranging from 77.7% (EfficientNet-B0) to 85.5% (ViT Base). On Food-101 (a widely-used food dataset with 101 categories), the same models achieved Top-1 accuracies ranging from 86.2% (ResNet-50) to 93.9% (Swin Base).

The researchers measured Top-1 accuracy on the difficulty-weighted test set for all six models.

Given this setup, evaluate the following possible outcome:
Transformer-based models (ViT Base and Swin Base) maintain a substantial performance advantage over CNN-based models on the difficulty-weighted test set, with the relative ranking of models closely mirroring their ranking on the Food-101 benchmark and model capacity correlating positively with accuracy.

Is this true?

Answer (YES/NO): NO